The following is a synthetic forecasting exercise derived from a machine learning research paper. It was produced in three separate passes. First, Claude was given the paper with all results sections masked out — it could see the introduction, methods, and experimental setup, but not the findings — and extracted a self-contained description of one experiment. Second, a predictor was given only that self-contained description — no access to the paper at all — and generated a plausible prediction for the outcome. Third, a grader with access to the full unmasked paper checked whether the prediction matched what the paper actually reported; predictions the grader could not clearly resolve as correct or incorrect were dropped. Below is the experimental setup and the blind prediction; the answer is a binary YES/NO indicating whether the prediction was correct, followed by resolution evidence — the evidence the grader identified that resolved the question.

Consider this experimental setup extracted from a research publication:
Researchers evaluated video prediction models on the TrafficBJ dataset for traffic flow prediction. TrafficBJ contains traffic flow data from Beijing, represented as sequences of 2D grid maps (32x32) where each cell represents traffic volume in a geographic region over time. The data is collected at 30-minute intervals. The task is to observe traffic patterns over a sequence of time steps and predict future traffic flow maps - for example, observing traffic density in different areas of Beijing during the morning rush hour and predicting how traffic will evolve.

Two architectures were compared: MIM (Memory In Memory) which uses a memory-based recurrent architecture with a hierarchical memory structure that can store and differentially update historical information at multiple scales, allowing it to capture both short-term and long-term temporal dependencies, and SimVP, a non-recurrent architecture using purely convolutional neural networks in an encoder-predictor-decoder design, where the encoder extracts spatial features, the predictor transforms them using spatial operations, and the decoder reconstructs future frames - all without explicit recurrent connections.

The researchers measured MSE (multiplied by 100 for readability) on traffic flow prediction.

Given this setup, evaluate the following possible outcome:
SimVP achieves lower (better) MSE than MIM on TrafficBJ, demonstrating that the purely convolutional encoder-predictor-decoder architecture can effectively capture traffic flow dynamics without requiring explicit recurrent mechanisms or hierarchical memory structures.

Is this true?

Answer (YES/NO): YES